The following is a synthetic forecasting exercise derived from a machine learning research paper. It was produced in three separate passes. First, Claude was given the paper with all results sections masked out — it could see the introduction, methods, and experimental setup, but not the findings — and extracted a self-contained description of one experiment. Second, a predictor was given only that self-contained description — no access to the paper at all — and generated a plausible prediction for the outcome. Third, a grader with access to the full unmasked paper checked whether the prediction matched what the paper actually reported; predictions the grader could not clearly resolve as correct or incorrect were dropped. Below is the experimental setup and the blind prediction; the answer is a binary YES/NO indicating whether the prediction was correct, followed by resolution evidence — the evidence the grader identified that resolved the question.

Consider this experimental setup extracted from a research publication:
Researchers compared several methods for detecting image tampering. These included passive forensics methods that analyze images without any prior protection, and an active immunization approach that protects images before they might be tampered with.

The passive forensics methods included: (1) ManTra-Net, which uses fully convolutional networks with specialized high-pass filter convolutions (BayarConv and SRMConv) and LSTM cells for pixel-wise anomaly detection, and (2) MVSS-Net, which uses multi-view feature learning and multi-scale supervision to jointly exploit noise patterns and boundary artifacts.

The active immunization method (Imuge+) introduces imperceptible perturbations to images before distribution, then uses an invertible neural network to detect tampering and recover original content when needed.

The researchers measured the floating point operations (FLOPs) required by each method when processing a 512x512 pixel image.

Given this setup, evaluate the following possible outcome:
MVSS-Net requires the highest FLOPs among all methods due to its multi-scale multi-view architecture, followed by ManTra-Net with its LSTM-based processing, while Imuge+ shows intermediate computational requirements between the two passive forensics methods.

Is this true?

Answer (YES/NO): NO